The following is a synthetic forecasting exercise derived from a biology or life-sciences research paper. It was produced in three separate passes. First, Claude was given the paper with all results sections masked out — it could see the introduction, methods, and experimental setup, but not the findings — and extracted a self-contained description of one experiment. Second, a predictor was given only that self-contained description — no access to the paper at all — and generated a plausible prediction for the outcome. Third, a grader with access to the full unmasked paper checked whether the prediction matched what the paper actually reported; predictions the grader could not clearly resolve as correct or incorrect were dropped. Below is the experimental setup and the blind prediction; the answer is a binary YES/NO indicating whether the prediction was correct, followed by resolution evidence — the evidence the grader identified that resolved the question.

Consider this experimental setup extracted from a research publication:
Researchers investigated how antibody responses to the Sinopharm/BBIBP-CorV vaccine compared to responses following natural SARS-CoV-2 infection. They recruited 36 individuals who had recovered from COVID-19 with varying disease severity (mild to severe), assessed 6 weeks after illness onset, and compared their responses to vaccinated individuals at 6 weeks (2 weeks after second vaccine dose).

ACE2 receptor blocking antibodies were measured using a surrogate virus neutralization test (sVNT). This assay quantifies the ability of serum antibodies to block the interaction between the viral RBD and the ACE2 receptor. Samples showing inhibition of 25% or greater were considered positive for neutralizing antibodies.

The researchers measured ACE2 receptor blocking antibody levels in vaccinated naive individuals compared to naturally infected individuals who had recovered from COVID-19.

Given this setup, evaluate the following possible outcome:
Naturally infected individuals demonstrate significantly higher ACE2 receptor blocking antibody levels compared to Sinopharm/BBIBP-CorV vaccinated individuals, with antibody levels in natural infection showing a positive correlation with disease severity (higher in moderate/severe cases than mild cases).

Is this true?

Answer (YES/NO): NO